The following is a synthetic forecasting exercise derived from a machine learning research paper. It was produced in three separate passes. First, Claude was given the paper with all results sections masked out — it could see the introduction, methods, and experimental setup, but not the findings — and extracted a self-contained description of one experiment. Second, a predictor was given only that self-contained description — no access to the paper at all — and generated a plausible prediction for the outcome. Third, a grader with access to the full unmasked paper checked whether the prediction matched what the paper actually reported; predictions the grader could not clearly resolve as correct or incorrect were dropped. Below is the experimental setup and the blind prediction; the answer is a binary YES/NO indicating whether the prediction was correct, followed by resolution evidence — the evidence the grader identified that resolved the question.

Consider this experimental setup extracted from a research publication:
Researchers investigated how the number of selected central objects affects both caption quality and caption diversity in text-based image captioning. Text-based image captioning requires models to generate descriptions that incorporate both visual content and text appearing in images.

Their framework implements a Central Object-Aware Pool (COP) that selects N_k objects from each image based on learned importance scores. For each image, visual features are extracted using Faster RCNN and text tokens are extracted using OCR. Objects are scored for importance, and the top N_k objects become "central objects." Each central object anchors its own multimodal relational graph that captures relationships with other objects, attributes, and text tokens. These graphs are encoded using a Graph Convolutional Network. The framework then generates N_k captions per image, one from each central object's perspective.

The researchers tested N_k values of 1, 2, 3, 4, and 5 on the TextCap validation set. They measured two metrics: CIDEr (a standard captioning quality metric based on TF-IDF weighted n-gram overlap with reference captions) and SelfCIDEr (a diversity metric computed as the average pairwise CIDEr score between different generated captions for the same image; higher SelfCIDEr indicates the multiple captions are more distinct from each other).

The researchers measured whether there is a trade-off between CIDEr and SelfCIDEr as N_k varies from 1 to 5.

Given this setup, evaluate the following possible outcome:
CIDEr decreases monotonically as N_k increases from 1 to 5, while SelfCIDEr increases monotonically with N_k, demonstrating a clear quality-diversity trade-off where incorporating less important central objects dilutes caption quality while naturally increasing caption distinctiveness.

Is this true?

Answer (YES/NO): NO